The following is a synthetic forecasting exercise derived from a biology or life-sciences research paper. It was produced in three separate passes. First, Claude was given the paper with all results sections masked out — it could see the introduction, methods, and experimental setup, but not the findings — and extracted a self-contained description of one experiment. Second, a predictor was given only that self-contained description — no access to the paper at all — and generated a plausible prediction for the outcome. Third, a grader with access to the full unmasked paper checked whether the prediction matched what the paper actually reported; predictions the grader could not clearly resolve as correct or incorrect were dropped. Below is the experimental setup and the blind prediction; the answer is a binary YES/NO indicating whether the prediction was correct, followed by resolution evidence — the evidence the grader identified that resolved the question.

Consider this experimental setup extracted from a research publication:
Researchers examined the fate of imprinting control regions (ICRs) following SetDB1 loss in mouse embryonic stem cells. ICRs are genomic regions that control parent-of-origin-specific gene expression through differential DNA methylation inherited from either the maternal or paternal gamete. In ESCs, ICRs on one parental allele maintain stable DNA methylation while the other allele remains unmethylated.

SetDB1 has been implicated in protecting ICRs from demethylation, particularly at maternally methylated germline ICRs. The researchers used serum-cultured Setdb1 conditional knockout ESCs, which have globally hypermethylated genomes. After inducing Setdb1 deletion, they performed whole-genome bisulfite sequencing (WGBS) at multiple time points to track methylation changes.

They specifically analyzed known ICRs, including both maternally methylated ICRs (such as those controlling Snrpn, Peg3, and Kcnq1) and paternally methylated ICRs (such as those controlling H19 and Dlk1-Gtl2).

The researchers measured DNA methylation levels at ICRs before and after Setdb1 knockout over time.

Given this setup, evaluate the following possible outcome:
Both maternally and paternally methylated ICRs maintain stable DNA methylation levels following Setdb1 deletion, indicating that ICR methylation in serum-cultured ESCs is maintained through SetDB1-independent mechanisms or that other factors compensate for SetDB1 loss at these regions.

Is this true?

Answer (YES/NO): NO